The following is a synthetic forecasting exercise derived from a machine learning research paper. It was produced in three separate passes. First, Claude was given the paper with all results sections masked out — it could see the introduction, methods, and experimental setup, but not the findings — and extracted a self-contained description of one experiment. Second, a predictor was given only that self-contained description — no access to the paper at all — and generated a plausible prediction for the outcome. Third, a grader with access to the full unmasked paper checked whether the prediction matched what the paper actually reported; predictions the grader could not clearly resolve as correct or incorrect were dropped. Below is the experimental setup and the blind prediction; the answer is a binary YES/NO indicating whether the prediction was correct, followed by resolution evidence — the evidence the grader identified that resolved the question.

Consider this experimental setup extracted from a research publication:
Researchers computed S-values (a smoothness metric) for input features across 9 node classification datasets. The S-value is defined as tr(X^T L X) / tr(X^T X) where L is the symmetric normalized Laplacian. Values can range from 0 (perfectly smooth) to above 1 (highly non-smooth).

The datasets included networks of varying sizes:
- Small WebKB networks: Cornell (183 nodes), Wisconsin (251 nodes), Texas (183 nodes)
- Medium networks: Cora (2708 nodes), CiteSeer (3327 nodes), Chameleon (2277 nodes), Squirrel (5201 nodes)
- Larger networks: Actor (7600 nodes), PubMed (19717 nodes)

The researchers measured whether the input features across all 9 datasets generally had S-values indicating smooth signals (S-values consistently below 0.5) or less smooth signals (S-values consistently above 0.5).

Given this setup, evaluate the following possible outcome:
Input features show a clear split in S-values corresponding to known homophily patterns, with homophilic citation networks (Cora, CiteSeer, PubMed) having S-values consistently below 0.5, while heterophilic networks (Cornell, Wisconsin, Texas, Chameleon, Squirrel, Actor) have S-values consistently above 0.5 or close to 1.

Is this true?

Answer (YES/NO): NO